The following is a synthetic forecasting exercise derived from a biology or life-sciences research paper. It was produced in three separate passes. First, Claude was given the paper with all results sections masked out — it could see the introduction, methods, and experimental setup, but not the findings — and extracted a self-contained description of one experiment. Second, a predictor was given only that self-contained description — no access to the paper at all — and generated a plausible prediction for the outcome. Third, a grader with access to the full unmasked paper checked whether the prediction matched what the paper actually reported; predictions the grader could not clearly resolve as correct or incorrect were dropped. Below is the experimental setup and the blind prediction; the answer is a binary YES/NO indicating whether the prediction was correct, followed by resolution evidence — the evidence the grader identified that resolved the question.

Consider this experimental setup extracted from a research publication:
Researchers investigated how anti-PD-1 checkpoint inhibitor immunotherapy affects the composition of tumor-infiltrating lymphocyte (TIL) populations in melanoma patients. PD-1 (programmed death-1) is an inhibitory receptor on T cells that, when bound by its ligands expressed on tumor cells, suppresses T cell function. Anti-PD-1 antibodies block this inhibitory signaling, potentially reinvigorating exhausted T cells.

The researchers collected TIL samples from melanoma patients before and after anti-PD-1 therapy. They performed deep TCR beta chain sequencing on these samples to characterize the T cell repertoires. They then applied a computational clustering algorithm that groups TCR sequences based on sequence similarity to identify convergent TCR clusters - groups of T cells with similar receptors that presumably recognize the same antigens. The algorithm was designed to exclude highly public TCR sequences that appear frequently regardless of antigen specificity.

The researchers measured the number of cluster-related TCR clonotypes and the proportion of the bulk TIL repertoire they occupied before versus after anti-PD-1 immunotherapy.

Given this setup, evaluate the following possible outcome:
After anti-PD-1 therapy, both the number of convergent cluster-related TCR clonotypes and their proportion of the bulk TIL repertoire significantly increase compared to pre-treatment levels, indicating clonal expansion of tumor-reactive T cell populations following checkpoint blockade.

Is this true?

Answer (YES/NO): YES